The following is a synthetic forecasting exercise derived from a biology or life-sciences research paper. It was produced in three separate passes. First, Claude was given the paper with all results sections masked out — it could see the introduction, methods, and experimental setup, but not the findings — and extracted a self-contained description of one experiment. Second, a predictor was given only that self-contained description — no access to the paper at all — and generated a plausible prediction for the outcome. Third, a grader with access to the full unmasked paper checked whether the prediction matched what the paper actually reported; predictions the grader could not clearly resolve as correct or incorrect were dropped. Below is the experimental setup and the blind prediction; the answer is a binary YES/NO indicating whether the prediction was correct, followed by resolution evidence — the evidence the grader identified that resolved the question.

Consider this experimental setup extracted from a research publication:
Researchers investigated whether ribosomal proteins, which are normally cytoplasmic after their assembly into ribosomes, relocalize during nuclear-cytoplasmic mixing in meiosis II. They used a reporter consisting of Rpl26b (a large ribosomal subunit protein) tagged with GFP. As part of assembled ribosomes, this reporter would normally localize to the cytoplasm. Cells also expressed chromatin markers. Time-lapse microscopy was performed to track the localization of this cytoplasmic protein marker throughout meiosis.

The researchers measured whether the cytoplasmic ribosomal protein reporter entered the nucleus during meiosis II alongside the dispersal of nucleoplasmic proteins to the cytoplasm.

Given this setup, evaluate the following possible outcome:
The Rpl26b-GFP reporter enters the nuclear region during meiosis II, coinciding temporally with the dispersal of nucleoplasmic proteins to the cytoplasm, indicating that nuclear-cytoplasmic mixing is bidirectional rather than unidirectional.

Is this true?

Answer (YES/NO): NO